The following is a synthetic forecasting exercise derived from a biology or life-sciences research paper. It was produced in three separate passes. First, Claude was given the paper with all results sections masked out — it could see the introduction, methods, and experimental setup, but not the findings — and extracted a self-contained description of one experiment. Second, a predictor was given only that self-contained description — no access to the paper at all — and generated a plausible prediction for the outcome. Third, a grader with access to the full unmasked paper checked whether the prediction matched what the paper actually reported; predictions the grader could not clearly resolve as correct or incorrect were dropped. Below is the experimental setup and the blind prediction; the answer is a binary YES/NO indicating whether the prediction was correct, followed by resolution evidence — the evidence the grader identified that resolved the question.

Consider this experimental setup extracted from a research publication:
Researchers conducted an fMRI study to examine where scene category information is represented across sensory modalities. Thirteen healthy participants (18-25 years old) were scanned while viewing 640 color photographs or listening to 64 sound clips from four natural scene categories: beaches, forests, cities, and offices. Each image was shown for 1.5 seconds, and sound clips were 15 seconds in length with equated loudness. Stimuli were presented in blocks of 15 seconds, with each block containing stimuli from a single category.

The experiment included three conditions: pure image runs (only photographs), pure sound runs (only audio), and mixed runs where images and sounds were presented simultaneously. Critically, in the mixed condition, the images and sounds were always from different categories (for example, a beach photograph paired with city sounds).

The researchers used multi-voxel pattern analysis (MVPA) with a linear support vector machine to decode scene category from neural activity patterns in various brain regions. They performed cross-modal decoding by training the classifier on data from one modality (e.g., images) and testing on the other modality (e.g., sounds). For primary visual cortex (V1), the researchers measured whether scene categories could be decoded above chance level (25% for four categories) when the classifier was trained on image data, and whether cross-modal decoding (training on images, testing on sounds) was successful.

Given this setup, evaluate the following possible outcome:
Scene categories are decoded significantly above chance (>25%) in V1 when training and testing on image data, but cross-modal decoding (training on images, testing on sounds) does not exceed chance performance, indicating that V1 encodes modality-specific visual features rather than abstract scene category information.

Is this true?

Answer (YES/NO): YES